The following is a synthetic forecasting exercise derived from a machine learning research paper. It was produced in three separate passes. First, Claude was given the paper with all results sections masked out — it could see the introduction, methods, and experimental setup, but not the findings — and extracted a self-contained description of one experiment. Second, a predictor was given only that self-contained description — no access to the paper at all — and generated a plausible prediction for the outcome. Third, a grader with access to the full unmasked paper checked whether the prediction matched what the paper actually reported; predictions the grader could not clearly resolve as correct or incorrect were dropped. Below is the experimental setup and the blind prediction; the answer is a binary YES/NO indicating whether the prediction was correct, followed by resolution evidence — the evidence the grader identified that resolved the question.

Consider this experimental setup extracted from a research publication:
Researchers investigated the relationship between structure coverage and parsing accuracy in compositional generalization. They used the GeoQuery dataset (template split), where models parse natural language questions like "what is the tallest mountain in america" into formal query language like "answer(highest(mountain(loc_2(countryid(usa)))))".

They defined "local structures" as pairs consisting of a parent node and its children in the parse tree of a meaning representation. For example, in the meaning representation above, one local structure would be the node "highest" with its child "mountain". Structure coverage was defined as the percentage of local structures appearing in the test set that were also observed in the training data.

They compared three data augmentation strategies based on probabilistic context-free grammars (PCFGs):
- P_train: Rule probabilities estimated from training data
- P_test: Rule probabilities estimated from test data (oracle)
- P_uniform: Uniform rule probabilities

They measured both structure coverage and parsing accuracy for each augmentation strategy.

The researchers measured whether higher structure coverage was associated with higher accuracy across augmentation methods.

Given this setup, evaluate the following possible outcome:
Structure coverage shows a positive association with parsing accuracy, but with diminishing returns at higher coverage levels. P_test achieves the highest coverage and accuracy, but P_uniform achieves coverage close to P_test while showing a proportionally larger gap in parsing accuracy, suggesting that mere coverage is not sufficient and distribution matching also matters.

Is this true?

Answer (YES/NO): NO